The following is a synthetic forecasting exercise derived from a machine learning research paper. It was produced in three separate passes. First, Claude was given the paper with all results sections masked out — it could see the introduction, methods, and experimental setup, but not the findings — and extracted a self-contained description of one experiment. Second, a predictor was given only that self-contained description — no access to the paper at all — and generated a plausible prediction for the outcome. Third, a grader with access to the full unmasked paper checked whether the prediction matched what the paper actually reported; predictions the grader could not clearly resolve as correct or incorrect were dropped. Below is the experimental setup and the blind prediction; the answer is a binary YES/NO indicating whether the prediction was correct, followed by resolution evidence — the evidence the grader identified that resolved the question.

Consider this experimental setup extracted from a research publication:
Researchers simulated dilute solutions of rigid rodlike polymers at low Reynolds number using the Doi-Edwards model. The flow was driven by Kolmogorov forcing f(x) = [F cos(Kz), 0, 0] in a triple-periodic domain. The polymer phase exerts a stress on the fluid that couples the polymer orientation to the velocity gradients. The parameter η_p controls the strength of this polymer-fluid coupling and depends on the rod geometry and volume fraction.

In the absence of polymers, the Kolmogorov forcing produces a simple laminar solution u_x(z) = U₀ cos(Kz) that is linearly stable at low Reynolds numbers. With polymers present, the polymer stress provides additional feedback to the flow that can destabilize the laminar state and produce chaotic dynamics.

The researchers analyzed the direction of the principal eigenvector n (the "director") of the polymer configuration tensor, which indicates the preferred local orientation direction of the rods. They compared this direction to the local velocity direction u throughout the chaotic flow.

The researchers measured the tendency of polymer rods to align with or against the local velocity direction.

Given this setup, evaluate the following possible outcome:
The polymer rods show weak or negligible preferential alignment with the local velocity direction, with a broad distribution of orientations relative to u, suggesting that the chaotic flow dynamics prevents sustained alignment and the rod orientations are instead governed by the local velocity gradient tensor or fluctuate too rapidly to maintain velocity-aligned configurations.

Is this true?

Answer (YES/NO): NO